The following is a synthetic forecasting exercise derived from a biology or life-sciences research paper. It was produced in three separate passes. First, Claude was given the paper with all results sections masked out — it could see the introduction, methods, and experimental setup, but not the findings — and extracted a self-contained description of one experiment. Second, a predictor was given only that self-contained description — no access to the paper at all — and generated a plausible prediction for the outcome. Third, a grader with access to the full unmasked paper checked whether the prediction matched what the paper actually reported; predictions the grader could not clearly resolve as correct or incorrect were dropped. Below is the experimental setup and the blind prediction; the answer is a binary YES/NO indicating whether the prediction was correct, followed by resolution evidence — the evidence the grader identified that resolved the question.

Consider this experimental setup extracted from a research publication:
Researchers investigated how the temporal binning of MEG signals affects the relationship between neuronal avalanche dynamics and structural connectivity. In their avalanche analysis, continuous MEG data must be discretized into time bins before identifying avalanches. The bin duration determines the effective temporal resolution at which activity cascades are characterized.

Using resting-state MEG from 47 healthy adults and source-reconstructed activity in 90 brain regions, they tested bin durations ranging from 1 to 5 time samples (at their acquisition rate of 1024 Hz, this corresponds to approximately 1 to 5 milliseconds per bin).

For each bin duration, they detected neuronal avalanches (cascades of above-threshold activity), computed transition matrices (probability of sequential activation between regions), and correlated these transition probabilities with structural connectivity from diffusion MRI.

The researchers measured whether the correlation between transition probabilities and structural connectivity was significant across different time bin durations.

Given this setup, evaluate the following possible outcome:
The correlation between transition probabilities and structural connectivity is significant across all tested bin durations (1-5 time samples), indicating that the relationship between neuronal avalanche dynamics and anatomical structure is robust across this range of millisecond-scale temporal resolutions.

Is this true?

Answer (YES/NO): YES